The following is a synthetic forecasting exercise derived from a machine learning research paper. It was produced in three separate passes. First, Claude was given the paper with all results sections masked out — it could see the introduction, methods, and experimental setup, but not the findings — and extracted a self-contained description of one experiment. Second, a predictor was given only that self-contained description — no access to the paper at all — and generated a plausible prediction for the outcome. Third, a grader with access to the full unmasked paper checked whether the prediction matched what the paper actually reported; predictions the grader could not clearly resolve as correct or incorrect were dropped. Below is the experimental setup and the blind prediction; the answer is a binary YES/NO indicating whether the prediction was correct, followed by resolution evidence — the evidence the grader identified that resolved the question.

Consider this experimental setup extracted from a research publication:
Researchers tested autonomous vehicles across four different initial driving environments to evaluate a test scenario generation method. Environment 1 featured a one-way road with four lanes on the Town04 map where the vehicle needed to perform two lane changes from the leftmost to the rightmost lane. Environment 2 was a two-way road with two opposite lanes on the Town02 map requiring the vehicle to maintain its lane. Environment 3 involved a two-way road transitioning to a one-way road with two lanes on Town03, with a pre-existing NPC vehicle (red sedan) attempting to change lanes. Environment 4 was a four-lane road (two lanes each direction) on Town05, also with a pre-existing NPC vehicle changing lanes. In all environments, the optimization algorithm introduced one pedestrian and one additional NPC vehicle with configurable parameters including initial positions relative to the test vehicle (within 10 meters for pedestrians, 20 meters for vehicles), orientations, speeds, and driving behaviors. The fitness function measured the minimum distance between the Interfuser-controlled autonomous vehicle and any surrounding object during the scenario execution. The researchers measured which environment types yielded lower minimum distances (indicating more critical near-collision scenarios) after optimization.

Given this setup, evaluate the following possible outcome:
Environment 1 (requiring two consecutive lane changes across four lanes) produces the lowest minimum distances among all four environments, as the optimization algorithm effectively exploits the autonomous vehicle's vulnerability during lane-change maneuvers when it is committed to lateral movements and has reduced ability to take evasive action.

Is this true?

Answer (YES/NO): NO